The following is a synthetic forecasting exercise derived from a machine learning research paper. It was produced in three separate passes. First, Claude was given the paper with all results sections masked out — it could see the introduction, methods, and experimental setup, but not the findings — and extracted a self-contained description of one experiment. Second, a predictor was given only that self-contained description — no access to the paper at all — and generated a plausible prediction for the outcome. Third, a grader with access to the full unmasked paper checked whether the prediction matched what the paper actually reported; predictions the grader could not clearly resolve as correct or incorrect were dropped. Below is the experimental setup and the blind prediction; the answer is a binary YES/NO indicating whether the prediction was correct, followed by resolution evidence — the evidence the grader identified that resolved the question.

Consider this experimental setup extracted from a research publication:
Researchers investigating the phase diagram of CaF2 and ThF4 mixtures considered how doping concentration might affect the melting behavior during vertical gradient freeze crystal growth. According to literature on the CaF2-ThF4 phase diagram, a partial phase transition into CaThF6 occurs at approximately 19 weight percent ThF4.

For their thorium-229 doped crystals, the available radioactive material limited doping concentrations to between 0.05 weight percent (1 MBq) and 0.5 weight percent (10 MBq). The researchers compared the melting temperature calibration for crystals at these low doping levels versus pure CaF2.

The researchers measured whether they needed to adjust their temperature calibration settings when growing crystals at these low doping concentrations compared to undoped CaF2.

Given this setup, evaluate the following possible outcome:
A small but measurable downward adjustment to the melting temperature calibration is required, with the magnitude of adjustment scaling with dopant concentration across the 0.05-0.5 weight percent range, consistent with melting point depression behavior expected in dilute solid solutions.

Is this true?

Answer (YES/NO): NO